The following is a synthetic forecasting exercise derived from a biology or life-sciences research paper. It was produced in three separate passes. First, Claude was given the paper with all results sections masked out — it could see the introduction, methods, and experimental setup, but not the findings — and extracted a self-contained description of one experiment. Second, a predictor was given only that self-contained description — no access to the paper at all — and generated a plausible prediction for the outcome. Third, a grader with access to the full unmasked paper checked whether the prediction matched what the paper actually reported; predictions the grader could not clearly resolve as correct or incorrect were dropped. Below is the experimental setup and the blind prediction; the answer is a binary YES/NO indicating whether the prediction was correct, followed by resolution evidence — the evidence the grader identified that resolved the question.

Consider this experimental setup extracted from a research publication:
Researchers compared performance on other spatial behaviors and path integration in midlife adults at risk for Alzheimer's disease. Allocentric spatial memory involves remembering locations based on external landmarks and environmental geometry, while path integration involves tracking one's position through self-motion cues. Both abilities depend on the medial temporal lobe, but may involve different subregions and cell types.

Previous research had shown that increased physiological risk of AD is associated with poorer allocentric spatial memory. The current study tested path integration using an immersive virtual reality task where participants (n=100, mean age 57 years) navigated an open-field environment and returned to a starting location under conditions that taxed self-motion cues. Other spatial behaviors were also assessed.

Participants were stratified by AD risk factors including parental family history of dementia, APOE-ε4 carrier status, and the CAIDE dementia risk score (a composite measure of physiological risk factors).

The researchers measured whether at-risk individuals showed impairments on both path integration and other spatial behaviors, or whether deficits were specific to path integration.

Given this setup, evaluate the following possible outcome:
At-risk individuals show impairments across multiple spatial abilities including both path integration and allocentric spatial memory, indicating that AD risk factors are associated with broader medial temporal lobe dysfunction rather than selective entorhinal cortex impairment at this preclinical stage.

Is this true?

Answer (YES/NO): NO